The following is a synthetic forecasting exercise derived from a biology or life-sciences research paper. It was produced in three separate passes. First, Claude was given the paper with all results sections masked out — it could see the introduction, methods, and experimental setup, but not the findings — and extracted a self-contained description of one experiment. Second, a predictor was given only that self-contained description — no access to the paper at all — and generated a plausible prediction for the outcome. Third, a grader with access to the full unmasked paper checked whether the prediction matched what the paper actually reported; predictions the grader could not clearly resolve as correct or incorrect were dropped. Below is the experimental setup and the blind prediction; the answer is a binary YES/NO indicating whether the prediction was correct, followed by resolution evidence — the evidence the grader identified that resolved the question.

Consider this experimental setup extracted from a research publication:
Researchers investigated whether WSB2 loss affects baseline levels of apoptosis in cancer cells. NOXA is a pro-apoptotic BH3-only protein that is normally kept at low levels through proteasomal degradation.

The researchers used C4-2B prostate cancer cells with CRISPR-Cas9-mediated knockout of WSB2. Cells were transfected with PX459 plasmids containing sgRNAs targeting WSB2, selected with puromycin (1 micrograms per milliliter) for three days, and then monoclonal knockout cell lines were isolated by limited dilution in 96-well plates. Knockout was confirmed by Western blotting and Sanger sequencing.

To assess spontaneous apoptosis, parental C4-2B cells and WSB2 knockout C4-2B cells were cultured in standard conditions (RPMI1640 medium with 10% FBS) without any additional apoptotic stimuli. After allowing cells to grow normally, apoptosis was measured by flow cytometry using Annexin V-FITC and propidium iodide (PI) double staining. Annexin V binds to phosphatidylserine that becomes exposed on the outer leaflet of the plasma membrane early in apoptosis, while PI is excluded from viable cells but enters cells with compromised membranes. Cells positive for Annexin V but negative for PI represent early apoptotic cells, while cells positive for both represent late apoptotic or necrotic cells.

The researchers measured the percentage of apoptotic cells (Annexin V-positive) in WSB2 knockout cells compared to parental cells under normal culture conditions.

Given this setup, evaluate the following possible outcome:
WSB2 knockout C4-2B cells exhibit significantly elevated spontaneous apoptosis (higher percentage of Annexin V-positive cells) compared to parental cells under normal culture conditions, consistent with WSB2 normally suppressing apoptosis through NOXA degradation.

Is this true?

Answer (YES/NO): NO